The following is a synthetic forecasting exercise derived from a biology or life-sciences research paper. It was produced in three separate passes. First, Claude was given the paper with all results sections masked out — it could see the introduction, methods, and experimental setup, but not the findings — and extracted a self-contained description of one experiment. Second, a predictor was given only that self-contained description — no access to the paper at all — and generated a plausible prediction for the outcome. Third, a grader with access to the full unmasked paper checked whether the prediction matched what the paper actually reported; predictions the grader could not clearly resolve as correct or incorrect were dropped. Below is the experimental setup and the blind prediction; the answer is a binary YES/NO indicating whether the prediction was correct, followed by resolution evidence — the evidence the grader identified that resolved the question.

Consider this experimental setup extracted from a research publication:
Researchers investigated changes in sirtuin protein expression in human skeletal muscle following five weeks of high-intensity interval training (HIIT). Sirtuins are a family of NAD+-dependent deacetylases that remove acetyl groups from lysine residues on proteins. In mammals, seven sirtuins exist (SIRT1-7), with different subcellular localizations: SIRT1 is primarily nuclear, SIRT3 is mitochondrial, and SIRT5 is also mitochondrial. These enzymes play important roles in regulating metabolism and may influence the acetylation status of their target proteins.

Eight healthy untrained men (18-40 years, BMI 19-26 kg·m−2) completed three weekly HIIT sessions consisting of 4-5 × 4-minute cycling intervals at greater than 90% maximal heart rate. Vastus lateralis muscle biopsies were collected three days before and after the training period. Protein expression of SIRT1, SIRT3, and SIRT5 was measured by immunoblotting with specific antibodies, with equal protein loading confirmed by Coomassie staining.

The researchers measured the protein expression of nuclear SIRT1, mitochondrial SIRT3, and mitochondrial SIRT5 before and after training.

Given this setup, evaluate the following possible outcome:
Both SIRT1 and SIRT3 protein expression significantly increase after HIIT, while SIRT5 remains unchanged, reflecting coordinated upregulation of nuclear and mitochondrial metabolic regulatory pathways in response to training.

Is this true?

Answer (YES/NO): NO